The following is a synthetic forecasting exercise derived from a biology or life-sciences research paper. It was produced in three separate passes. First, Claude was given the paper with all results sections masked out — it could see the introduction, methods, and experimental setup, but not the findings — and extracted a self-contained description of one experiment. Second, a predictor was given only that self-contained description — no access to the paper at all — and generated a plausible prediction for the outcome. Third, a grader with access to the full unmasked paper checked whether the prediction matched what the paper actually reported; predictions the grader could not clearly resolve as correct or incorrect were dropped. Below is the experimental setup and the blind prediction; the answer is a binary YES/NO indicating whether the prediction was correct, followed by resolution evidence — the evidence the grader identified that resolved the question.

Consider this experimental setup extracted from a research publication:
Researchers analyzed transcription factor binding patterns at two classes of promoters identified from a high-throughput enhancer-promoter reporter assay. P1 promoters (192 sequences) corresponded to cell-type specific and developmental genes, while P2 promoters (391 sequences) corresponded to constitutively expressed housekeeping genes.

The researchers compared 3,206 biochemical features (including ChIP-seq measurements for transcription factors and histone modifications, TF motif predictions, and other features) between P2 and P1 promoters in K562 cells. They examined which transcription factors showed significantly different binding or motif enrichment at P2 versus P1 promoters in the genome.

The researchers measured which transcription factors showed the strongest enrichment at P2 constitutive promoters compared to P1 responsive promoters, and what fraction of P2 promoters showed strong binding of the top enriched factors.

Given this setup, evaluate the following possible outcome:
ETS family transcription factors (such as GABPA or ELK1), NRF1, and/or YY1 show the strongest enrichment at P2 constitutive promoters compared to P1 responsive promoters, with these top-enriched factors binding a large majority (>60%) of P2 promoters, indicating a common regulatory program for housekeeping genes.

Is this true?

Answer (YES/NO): YES